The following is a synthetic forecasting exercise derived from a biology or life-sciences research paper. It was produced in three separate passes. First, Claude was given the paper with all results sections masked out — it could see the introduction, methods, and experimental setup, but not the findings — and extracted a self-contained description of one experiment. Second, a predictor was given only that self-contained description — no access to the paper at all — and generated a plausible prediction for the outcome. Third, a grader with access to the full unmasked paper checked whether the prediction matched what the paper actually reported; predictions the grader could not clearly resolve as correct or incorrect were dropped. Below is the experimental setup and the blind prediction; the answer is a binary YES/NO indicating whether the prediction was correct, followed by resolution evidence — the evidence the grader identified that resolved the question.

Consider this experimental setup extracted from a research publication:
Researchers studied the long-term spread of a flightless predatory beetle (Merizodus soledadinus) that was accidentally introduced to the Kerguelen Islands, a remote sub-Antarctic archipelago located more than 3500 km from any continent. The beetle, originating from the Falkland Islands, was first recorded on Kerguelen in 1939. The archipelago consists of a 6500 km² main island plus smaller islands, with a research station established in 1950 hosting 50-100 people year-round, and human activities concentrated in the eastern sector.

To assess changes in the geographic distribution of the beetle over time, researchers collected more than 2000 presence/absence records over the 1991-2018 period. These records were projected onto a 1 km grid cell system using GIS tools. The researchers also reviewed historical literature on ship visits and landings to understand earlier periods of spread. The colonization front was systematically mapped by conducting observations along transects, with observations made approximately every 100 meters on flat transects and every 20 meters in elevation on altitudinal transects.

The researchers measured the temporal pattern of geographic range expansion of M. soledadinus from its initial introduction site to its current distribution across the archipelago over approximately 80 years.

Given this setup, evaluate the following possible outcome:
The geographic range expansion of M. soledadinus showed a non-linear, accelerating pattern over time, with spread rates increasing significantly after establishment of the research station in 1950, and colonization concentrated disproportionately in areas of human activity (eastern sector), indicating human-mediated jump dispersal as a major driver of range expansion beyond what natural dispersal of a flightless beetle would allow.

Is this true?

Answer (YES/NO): NO